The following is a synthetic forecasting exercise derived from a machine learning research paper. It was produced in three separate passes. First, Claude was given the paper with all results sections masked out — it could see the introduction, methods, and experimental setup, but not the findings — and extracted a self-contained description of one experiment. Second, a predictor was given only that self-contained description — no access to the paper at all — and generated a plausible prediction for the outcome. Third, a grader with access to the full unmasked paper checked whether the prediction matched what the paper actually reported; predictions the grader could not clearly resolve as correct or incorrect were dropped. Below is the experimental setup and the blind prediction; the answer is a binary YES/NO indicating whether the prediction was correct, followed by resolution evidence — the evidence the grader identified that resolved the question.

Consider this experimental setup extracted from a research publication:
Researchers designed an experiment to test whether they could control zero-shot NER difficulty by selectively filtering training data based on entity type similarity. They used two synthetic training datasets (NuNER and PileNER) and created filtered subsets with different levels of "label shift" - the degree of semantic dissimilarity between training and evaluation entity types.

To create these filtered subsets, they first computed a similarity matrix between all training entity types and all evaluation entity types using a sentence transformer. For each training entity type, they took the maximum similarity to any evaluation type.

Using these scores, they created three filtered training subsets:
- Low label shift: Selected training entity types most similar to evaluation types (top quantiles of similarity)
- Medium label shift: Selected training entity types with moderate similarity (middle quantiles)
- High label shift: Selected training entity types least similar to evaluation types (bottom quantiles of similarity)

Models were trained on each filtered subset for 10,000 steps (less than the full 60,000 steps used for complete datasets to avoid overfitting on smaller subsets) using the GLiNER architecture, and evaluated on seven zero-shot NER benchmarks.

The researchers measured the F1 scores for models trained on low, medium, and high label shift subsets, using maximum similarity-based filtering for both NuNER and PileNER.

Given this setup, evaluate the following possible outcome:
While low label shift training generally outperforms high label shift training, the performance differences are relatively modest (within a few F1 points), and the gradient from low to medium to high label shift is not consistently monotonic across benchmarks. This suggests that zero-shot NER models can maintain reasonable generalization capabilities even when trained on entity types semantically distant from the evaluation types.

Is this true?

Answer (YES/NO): NO